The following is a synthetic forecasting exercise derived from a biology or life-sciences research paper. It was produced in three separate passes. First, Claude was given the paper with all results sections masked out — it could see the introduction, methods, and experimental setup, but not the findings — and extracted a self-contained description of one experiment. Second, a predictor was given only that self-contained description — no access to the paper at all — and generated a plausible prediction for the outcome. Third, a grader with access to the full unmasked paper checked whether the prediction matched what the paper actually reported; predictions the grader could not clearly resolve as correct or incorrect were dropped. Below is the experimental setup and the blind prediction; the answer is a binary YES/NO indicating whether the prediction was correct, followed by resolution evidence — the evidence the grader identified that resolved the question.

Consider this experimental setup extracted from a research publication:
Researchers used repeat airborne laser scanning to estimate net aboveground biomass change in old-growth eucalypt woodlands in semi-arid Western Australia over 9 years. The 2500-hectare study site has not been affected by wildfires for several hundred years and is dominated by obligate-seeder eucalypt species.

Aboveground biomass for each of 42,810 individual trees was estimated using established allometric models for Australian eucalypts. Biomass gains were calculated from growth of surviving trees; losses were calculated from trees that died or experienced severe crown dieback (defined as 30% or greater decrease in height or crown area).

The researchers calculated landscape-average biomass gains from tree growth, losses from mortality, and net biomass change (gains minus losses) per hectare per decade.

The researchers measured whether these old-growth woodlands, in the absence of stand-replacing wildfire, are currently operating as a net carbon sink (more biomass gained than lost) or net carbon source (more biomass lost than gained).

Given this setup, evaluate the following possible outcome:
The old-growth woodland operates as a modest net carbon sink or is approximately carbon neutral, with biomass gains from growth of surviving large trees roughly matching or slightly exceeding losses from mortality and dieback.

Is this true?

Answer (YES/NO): NO